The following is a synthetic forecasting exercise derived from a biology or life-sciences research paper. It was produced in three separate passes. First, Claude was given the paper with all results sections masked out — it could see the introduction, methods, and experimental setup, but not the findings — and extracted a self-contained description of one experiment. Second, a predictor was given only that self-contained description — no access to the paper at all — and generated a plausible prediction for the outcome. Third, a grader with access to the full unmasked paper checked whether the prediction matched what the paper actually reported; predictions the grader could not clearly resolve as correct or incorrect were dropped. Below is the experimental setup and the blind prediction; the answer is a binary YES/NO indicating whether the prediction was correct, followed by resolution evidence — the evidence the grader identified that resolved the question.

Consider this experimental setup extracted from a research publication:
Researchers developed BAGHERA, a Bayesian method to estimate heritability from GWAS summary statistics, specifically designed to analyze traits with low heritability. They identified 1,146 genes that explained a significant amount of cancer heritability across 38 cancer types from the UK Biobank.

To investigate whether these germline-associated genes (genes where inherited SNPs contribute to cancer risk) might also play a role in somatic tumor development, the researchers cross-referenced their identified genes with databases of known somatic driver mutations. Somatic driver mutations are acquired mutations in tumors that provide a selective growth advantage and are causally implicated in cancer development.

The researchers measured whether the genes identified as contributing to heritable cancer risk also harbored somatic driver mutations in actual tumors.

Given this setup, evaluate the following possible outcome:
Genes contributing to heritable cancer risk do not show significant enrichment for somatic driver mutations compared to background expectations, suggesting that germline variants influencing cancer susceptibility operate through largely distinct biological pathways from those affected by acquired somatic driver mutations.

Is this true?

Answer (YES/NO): NO